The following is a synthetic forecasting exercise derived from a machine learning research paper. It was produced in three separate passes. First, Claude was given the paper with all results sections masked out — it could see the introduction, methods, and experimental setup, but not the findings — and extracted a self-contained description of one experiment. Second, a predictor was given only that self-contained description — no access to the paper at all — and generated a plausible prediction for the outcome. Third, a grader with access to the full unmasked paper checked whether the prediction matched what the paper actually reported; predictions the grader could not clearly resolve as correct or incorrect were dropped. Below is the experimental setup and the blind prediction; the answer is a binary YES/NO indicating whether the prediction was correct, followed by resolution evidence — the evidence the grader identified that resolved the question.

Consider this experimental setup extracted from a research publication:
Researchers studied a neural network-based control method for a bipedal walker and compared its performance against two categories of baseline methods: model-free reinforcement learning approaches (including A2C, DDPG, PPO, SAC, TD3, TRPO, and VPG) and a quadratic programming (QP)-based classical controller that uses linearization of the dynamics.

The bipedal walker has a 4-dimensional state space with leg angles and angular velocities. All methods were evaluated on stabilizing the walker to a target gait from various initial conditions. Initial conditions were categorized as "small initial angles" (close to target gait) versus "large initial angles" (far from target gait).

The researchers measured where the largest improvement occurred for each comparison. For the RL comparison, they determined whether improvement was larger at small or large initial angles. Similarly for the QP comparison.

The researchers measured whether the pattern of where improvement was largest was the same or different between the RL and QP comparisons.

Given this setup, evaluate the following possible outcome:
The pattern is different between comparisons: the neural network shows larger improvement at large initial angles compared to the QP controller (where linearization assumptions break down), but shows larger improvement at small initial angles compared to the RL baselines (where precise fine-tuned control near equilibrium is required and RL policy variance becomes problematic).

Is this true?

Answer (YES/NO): YES